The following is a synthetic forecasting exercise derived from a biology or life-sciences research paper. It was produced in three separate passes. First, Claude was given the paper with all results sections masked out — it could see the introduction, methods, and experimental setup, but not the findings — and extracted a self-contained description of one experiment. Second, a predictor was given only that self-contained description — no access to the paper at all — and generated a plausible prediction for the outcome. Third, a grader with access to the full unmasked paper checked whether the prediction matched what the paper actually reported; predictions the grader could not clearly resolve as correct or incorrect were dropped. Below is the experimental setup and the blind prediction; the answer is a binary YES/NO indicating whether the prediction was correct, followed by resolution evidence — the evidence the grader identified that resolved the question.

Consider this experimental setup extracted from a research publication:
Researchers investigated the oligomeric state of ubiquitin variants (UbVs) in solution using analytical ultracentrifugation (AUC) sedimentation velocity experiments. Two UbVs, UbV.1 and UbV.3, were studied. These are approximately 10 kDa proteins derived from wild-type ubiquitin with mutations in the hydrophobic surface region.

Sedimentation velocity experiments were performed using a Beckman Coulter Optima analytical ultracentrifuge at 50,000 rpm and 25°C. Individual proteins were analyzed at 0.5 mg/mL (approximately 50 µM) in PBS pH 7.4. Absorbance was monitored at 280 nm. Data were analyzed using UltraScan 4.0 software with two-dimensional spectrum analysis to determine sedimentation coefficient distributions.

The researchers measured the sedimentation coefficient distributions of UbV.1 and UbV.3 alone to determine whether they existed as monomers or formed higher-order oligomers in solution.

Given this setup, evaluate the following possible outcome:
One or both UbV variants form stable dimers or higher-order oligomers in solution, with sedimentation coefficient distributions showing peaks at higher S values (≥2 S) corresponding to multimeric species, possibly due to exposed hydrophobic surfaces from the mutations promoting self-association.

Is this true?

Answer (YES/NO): NO